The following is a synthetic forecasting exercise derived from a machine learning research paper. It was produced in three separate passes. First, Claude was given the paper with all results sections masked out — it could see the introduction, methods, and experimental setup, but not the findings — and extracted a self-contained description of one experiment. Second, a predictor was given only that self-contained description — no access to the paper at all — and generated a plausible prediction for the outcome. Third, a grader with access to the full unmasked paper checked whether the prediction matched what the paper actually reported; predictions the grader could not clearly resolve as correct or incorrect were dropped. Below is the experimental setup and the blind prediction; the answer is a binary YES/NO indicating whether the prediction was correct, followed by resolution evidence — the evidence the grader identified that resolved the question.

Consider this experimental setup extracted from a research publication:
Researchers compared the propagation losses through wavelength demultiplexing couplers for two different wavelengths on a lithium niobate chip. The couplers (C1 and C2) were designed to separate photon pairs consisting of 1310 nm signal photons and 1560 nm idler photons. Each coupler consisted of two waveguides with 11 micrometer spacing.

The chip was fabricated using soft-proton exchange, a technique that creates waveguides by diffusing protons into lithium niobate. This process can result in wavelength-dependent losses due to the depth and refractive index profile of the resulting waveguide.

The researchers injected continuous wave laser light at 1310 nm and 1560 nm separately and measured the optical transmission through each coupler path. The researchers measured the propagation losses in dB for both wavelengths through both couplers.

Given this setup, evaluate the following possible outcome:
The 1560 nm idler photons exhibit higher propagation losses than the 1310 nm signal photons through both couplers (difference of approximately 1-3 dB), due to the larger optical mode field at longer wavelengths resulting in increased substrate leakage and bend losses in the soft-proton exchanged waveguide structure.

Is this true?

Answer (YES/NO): NO